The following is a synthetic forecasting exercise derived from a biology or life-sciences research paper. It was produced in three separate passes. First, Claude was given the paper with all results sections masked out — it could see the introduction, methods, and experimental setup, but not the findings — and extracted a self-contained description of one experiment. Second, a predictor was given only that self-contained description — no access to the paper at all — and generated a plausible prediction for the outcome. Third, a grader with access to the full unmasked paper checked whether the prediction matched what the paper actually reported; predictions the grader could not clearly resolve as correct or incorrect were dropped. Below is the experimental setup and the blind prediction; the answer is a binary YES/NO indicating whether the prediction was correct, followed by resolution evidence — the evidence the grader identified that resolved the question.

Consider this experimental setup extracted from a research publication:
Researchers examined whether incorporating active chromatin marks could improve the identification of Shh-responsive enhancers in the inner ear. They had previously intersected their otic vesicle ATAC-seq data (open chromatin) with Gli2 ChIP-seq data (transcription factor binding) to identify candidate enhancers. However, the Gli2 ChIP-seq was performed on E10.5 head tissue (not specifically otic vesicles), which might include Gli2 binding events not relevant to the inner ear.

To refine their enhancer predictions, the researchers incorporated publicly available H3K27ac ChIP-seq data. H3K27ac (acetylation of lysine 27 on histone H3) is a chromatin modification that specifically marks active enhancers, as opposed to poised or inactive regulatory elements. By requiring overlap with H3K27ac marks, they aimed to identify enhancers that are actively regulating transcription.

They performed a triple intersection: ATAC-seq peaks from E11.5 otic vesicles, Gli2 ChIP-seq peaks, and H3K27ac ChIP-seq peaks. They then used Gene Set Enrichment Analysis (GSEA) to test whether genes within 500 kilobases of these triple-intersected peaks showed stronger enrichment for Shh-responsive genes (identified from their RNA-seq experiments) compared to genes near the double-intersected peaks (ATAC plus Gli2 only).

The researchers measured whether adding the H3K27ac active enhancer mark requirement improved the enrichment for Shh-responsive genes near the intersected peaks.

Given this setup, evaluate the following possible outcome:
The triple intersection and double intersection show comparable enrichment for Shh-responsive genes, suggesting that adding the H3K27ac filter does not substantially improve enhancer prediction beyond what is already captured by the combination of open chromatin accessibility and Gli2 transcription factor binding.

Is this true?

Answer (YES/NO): NO